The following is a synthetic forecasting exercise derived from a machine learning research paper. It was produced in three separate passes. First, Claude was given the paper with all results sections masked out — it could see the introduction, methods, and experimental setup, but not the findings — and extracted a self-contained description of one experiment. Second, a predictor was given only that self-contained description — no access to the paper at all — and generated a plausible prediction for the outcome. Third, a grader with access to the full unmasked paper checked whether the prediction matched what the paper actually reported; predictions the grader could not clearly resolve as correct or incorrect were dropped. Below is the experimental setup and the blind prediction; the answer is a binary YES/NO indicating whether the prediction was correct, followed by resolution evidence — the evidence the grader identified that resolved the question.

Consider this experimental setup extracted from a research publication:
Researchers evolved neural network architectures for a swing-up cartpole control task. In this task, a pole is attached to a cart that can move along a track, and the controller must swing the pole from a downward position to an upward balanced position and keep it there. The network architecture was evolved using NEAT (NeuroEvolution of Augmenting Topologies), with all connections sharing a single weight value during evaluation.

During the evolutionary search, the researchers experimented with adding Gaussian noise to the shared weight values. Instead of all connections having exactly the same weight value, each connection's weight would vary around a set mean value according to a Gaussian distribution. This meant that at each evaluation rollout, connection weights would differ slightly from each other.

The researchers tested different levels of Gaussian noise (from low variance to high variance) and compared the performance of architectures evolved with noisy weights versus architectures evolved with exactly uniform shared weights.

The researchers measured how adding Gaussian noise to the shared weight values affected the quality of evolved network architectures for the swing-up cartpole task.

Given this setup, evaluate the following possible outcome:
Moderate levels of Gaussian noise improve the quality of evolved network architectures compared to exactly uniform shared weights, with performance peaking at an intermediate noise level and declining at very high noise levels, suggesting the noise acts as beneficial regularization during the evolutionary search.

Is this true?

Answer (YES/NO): NO